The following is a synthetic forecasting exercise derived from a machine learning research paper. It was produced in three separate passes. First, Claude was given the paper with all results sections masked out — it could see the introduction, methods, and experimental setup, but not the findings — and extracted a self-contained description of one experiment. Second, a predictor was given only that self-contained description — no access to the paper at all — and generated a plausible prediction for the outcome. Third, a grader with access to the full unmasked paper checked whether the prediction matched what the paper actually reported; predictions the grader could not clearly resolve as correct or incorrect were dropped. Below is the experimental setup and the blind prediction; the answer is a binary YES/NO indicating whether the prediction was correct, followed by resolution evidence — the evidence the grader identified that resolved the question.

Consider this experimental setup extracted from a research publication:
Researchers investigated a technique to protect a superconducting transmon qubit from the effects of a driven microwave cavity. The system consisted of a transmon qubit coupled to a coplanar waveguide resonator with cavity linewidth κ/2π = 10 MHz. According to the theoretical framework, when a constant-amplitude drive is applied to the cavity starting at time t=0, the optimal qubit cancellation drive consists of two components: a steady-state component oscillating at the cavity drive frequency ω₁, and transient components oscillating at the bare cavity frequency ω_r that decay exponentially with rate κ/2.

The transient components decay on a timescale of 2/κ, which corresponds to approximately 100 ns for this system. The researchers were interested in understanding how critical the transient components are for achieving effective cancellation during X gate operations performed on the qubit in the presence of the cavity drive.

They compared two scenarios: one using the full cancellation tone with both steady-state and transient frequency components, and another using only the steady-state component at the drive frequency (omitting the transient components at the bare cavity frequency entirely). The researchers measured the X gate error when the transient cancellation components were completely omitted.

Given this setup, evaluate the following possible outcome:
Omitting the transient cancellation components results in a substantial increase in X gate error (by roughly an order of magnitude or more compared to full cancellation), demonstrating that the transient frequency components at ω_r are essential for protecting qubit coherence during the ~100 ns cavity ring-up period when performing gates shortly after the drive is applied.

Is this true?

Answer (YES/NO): NO